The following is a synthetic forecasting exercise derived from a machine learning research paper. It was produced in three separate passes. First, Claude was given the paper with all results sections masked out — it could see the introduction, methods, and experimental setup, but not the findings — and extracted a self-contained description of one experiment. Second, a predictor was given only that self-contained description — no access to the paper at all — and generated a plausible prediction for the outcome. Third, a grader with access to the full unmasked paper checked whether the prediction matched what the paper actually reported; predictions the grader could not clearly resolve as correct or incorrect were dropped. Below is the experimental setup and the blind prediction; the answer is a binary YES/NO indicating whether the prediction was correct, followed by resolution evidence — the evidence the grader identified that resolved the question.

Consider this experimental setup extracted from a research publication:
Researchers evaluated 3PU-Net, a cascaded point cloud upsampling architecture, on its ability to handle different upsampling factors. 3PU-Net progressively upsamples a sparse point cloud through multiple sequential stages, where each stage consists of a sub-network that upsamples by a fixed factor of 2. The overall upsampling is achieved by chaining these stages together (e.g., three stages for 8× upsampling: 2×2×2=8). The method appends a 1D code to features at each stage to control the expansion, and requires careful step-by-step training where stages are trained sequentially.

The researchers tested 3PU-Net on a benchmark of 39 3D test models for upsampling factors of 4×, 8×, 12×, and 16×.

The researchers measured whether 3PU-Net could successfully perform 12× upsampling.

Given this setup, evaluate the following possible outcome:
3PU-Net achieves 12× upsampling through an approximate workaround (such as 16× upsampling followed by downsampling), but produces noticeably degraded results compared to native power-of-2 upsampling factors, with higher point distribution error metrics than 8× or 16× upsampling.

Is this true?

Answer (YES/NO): NO